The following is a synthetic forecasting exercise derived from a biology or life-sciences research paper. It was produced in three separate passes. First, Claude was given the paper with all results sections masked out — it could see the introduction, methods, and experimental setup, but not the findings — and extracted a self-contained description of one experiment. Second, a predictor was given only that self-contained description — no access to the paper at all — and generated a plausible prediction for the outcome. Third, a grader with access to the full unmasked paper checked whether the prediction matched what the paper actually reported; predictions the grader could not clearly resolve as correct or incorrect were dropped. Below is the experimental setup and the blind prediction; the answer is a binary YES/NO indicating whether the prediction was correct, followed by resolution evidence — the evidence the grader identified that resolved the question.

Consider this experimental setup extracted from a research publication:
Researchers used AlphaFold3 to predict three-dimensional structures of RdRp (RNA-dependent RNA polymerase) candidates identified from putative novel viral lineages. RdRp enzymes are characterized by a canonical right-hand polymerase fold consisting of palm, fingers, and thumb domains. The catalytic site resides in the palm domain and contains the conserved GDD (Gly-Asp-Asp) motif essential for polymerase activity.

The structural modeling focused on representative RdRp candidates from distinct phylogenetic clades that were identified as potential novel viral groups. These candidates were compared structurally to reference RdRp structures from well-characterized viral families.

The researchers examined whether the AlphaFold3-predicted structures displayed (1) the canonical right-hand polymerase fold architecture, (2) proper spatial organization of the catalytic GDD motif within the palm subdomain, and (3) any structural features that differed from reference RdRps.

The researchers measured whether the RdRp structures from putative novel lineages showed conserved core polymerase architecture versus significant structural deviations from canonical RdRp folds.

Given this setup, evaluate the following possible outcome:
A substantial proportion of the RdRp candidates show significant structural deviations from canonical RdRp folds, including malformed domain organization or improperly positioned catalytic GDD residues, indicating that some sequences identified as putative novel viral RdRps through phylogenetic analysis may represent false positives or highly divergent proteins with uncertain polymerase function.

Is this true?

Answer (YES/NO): NO